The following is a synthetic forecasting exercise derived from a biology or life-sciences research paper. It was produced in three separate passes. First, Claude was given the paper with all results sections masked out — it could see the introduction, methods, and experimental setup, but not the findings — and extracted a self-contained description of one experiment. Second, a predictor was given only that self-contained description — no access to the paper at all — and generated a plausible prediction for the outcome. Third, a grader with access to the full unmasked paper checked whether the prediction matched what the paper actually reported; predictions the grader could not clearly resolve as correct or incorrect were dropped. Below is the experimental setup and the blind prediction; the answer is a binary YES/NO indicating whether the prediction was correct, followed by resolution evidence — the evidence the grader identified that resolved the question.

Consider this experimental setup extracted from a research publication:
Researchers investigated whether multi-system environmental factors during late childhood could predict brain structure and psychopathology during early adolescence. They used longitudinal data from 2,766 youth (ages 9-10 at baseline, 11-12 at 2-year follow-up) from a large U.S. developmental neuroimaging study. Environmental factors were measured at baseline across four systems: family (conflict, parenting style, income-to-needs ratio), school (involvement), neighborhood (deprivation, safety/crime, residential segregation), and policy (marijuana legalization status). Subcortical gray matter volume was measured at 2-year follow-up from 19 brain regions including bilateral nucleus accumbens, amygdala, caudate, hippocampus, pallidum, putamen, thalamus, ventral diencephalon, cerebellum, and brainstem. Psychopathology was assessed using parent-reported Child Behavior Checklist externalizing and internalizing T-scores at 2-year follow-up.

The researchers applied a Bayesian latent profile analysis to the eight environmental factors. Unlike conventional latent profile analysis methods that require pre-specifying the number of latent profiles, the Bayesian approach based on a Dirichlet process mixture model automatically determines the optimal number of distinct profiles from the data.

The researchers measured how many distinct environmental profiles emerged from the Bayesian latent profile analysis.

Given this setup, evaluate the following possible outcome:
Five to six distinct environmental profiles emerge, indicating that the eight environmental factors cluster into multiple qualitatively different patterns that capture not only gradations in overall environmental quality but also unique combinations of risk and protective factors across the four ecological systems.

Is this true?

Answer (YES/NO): NO